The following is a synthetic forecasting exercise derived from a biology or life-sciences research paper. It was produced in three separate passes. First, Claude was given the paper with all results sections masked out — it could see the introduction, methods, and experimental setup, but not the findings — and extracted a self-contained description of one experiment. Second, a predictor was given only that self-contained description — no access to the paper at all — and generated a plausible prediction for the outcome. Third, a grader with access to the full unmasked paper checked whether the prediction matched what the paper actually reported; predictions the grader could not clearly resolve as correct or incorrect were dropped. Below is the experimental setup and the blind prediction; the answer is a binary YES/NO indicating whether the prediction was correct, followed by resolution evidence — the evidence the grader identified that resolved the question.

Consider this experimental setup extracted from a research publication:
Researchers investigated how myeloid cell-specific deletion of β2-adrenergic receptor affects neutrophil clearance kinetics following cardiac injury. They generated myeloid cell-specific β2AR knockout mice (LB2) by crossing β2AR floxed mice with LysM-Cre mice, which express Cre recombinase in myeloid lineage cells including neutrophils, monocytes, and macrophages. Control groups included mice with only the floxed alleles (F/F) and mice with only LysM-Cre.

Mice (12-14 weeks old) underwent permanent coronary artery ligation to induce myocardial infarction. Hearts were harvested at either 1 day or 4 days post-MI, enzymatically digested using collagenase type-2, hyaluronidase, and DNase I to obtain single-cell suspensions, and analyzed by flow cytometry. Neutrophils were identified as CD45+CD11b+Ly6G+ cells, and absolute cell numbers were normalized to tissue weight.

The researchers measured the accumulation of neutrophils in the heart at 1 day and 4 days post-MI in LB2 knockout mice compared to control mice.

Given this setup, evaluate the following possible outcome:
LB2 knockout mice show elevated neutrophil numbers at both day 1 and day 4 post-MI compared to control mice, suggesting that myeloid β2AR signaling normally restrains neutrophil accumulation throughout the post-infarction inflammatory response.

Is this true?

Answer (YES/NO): NO